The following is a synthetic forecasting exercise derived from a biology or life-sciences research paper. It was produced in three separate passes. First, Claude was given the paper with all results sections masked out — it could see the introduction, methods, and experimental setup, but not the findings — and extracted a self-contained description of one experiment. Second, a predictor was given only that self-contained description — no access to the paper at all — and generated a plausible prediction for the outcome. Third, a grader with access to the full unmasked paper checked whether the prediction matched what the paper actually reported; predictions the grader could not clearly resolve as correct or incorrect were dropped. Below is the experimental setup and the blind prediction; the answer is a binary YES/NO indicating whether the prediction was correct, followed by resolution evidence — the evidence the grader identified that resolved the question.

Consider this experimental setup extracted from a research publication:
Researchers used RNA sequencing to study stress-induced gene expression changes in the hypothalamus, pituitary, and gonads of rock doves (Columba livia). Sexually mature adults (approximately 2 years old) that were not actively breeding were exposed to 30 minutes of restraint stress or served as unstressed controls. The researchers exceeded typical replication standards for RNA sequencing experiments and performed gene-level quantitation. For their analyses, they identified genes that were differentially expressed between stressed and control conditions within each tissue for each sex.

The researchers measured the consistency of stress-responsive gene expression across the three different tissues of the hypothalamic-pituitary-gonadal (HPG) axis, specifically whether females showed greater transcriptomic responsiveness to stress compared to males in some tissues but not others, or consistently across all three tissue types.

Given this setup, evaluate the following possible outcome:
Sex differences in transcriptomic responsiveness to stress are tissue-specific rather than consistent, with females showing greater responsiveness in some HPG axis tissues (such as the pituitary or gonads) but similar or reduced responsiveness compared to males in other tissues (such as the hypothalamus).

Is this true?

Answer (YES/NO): NO